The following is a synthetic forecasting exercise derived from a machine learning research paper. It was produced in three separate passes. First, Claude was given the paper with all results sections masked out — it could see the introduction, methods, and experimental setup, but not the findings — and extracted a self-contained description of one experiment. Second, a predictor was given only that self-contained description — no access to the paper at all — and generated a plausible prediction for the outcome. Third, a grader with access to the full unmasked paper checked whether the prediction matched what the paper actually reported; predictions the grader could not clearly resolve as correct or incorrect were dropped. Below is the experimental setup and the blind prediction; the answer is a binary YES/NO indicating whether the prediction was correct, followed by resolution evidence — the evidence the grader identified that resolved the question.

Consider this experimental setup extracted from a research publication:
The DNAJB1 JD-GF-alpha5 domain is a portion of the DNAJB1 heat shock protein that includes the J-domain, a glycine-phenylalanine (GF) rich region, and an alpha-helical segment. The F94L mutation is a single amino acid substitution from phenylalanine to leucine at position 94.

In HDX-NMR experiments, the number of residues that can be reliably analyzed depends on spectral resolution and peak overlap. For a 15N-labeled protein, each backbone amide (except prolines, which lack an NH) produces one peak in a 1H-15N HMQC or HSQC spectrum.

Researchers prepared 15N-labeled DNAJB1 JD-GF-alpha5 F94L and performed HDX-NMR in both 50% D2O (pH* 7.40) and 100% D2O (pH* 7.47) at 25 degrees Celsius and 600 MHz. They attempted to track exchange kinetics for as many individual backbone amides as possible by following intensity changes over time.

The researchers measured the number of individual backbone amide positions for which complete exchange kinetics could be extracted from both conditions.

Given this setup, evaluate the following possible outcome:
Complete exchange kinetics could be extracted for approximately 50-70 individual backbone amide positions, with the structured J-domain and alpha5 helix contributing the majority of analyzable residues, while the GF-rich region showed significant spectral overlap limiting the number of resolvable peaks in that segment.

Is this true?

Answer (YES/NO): NO